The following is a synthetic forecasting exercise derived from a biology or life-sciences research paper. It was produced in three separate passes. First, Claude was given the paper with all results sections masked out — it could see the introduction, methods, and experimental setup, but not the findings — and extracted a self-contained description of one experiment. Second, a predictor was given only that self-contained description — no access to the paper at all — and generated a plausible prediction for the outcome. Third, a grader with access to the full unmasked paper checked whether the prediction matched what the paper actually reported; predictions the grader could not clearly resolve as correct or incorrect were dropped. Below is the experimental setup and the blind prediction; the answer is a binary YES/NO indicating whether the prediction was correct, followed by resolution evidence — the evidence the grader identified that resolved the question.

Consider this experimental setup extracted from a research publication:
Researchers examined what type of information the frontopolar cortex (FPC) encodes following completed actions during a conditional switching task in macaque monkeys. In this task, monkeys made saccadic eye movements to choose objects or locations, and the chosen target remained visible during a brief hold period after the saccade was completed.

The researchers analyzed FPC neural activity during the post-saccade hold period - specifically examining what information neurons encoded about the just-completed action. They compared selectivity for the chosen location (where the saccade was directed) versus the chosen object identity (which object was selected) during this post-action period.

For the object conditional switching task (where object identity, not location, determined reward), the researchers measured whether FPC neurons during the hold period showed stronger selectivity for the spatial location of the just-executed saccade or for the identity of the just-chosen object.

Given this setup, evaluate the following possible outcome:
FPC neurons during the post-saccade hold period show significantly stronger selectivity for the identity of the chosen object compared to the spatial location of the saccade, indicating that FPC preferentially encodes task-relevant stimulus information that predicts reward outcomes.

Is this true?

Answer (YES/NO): NO